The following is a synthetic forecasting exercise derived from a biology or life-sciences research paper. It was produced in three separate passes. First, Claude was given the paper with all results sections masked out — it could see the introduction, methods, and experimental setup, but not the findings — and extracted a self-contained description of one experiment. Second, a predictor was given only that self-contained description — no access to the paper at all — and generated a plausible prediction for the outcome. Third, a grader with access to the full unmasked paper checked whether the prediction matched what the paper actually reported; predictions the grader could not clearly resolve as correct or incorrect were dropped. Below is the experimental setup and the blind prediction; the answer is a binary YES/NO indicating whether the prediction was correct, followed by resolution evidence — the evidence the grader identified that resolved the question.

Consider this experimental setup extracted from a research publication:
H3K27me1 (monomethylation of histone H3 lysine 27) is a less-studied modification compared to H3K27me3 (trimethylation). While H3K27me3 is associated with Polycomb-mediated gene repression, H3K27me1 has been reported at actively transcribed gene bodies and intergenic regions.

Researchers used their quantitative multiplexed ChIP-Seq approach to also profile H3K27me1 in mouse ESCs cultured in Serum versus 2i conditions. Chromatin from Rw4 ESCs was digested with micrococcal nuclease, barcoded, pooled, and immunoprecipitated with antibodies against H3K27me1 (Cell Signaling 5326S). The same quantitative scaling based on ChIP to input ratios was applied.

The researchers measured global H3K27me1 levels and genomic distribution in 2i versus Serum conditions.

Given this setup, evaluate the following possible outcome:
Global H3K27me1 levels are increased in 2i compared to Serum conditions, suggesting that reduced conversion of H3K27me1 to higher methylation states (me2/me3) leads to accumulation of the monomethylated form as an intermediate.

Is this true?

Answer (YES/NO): NO